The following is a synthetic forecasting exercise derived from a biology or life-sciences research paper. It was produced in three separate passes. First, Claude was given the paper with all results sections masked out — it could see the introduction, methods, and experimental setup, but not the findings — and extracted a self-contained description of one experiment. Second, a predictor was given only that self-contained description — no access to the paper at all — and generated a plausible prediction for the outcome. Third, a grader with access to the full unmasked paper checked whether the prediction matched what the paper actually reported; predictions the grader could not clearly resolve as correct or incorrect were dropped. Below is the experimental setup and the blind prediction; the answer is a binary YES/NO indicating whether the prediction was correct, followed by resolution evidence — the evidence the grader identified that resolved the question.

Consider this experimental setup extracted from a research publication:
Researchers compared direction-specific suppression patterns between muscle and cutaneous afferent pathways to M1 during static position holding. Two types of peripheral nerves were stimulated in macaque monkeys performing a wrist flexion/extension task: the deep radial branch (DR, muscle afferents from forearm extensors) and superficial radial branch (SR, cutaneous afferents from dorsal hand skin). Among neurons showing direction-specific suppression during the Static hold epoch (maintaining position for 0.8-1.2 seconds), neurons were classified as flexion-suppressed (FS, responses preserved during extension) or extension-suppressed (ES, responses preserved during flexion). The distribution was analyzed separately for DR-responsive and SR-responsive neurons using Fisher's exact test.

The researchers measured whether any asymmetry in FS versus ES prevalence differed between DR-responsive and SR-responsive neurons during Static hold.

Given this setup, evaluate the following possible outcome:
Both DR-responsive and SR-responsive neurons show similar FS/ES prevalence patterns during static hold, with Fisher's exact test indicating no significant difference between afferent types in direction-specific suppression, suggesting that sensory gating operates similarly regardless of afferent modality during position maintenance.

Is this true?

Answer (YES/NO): NO